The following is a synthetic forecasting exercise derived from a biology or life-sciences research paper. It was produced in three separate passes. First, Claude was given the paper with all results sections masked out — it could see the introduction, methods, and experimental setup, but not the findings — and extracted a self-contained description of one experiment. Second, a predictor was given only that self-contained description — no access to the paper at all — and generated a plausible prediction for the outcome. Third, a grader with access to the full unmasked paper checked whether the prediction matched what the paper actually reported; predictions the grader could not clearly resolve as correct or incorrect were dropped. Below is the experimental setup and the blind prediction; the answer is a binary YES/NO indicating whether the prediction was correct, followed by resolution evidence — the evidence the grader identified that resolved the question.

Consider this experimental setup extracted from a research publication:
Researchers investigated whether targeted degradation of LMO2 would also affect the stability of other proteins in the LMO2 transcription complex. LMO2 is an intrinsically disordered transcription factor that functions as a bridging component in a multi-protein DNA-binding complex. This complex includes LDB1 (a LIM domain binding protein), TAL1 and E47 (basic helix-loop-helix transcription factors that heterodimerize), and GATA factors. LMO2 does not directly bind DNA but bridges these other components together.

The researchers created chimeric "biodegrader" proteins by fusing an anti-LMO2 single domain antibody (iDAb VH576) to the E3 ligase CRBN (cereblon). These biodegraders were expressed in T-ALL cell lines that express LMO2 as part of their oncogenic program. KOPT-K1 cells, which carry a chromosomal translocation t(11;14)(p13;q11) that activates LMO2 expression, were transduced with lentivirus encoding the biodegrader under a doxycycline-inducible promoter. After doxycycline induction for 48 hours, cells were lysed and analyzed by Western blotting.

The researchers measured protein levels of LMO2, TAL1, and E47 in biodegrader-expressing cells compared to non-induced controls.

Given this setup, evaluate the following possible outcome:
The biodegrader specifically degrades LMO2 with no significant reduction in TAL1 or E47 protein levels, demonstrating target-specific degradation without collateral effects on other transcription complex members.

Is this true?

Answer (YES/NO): NO